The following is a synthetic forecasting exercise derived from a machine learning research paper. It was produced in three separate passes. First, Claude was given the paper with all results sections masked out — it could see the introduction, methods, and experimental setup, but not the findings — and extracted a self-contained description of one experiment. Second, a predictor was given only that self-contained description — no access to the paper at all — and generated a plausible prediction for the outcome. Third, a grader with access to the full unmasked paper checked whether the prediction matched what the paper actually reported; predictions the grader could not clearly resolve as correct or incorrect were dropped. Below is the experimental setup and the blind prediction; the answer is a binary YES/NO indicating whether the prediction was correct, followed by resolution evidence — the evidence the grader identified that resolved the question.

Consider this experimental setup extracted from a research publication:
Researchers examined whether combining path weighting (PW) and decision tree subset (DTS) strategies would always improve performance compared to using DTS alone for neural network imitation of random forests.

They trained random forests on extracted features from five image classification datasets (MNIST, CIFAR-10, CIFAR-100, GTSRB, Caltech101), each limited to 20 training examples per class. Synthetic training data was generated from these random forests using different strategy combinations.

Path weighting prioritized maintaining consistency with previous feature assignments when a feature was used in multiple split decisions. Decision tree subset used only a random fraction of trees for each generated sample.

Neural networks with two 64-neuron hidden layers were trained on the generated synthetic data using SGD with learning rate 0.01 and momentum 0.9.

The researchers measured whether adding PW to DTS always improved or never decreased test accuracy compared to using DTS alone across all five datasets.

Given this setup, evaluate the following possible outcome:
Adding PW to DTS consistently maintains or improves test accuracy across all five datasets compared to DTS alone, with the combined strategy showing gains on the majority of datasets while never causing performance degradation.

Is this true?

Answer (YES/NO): NO